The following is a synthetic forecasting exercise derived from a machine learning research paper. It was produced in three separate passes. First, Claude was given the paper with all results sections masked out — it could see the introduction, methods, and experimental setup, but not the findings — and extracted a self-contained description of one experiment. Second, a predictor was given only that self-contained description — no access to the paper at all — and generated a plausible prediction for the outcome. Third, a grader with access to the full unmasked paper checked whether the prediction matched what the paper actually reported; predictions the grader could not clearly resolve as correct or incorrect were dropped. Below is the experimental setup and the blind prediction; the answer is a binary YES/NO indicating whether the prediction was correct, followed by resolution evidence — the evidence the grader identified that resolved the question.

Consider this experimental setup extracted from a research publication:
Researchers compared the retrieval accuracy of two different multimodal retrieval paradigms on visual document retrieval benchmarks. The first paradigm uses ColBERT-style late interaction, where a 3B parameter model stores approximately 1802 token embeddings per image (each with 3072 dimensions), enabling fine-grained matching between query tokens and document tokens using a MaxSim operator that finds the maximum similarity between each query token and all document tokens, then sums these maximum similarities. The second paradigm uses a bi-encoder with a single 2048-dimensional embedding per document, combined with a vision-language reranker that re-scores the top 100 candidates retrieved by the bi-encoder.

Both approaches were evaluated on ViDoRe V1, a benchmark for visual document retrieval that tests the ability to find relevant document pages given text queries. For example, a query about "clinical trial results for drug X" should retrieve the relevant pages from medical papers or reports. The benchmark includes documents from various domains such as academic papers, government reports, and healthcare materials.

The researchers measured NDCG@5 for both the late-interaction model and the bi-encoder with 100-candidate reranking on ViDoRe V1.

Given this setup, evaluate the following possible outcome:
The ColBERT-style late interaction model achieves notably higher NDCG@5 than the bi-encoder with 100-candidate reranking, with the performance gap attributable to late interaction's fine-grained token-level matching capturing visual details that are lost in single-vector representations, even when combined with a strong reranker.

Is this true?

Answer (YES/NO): NO